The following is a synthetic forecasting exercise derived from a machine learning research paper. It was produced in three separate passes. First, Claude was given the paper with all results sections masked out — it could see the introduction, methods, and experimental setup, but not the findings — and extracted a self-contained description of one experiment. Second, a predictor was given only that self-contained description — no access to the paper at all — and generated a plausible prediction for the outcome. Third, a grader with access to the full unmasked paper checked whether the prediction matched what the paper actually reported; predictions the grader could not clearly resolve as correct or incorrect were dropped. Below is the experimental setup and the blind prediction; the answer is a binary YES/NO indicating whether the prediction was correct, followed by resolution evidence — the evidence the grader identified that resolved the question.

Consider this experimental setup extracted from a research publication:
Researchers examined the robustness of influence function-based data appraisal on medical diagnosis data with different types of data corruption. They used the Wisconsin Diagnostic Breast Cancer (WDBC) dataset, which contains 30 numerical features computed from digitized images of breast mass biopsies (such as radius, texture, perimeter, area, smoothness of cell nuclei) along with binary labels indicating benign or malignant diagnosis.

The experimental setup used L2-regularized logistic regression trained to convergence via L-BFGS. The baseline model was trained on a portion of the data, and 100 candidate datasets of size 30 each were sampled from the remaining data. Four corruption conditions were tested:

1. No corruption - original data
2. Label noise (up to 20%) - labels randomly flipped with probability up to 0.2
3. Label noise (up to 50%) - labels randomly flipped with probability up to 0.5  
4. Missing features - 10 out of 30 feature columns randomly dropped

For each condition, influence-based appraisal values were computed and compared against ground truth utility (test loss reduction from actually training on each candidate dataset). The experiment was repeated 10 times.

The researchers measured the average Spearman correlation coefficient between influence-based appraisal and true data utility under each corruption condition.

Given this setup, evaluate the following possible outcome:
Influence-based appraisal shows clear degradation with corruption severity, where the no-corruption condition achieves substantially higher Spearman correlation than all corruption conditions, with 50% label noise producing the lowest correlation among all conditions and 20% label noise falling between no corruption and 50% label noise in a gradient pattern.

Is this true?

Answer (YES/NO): NO